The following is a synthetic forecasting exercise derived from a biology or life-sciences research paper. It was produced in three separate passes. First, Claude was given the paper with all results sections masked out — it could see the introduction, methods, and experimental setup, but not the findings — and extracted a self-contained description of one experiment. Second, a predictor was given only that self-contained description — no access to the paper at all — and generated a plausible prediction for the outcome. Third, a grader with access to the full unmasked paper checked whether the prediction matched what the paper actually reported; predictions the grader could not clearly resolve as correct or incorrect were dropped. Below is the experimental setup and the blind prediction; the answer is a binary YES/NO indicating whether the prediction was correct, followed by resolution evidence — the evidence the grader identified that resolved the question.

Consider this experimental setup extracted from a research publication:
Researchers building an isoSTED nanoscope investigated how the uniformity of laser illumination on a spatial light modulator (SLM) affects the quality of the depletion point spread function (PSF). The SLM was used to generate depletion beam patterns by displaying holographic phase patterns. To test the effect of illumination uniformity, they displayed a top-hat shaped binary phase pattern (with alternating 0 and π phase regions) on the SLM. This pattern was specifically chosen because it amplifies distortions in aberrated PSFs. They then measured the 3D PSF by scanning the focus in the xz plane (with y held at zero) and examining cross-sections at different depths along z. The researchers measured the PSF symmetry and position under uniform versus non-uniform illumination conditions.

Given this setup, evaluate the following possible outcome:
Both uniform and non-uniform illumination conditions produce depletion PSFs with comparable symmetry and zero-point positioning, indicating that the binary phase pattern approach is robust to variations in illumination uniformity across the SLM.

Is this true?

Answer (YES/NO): NO